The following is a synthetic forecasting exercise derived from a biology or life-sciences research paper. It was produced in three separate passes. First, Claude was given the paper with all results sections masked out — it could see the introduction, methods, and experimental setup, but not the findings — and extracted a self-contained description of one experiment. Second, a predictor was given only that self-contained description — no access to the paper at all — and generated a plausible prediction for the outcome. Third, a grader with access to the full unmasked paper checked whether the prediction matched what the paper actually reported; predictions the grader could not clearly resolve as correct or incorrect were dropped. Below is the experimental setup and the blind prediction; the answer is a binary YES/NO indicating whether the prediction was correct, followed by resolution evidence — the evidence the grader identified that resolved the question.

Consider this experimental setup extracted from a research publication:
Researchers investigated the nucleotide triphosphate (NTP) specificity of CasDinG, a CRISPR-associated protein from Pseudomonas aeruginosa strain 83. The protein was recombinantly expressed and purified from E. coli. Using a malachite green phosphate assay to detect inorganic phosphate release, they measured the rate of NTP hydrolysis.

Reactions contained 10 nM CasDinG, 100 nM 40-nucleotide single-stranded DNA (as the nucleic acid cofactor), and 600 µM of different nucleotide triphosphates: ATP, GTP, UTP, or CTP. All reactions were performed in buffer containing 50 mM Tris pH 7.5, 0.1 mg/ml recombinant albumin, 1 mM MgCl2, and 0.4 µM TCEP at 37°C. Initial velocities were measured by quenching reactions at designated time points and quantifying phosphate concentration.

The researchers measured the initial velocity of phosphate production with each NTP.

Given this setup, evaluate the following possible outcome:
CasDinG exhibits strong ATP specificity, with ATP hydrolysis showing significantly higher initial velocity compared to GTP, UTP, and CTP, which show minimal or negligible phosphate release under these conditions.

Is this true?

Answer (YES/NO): NO